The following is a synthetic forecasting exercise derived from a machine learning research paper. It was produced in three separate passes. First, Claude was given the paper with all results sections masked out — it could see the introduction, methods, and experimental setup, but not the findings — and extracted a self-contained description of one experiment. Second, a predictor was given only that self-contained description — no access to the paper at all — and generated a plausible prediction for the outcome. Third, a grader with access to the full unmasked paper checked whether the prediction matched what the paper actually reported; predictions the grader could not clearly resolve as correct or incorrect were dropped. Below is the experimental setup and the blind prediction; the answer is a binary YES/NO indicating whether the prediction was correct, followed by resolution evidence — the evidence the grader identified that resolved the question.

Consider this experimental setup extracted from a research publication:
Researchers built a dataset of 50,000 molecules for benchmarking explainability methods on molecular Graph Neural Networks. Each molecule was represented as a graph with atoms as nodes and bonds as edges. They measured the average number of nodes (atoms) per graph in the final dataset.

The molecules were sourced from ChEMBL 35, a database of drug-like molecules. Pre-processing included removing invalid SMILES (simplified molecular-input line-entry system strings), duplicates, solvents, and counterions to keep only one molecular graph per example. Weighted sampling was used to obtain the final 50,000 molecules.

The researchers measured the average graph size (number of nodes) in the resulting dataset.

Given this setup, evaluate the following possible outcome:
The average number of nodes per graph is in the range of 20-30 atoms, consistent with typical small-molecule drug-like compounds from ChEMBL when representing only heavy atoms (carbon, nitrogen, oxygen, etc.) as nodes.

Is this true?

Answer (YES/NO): NO